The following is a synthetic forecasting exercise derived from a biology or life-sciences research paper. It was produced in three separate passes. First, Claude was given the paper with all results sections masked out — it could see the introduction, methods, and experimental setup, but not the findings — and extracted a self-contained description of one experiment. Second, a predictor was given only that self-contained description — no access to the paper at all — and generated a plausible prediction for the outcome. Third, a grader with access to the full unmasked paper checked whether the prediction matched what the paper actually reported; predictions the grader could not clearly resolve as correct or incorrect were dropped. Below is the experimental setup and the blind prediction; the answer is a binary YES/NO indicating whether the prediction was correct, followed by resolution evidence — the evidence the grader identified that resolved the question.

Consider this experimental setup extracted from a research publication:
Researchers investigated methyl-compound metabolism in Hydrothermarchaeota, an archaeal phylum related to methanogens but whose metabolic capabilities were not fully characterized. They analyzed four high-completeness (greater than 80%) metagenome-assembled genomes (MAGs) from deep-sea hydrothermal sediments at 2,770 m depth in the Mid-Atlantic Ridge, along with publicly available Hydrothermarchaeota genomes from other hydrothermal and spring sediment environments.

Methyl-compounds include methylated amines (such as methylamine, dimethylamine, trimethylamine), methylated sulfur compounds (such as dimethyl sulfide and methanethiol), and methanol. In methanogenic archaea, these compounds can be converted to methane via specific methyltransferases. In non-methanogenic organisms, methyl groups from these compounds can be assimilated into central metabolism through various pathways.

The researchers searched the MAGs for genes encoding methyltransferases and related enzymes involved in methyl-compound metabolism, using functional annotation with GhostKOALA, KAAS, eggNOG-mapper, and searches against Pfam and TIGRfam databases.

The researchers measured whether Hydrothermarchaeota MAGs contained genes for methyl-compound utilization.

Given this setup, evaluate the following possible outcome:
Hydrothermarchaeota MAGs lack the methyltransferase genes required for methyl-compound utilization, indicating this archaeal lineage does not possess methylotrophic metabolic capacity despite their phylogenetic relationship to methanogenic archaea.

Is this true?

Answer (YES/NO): NO